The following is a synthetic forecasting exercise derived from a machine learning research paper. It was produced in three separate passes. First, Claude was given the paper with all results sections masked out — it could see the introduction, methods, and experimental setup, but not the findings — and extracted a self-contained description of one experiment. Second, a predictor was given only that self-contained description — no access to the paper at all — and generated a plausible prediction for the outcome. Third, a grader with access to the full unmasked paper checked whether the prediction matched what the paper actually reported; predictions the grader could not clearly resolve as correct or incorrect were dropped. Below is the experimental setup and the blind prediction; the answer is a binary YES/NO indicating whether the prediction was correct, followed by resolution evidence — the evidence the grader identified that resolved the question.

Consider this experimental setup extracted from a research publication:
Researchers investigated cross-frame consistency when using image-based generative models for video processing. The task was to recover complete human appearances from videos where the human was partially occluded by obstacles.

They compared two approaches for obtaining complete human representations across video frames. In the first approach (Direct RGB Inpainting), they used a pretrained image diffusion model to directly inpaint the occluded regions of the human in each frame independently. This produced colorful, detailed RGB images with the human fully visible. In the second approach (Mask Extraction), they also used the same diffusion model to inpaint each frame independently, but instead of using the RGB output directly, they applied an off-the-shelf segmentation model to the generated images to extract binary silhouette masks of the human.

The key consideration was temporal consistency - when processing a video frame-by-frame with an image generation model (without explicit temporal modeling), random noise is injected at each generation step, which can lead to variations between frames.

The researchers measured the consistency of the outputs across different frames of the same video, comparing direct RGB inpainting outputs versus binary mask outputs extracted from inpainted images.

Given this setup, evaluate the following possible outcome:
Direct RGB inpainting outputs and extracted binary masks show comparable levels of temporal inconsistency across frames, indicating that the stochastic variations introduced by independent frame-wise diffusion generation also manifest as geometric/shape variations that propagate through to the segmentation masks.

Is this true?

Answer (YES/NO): NO